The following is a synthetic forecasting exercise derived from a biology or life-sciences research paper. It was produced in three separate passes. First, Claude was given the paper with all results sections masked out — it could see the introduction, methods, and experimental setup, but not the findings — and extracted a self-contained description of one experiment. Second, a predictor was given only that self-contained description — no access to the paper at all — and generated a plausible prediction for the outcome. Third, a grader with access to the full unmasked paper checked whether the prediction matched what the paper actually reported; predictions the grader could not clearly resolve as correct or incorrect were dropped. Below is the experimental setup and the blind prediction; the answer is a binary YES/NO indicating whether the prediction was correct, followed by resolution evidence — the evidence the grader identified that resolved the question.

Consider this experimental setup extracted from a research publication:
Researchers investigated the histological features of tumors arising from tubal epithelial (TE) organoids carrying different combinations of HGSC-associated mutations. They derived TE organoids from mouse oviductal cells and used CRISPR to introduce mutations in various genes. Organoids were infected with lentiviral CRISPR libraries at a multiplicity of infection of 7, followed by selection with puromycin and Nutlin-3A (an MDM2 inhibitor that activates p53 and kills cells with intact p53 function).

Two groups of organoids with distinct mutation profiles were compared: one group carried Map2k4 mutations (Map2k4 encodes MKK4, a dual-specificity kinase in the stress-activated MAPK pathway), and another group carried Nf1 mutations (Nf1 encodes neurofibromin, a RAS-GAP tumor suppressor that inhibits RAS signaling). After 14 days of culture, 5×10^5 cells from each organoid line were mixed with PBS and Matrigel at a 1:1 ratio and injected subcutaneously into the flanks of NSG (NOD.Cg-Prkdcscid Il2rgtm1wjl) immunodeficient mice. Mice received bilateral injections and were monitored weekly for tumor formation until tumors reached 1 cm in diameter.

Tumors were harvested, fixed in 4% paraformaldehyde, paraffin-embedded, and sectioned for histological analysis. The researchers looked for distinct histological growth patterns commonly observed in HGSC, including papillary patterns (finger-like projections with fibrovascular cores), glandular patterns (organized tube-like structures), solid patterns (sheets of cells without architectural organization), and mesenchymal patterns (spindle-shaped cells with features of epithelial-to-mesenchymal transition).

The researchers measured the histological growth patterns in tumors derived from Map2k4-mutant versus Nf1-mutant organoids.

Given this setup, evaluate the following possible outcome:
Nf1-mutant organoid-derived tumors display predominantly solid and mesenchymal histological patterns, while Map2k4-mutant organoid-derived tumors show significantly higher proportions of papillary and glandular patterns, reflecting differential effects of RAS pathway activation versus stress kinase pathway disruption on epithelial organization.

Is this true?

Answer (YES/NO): YES